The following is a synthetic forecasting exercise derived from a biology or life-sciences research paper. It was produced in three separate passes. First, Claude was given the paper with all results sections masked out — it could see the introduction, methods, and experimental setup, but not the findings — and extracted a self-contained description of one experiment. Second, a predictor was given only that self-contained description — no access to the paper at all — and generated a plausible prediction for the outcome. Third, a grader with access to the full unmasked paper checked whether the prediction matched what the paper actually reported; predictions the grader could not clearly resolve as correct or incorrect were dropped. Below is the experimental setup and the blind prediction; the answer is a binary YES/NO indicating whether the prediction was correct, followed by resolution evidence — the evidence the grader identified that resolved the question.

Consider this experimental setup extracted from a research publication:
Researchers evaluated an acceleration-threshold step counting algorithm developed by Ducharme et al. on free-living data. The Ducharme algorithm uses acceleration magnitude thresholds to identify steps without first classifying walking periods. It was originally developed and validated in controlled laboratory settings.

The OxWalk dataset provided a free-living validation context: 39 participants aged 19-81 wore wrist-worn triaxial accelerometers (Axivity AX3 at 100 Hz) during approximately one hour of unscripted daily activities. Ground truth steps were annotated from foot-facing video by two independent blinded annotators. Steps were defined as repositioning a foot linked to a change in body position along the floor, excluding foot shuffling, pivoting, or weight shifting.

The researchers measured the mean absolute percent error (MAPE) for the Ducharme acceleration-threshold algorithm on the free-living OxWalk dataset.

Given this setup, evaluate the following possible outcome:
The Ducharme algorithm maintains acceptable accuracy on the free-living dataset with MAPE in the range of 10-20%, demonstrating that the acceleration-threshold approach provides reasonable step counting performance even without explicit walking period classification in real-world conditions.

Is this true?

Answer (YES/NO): NO